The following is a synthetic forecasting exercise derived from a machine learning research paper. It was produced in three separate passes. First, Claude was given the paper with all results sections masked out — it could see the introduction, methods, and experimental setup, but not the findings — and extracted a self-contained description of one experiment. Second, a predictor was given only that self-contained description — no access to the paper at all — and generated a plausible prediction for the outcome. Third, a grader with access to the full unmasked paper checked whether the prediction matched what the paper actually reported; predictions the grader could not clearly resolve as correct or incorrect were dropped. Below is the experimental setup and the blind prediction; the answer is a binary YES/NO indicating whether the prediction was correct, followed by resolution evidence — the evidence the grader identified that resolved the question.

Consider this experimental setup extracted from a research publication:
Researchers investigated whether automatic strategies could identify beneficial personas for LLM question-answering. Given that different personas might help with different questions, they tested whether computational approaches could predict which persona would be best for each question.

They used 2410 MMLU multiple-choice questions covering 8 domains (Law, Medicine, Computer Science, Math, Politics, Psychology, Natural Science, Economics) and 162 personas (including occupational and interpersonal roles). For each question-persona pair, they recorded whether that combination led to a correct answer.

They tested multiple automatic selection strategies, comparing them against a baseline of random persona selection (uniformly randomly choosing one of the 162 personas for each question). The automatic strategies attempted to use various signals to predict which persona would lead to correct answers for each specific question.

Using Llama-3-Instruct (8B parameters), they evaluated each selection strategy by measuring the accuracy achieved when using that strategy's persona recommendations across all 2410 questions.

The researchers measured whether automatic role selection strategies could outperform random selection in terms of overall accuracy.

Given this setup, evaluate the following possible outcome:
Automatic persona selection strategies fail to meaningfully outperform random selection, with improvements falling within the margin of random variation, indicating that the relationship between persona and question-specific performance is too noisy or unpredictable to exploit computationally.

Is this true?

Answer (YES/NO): YES